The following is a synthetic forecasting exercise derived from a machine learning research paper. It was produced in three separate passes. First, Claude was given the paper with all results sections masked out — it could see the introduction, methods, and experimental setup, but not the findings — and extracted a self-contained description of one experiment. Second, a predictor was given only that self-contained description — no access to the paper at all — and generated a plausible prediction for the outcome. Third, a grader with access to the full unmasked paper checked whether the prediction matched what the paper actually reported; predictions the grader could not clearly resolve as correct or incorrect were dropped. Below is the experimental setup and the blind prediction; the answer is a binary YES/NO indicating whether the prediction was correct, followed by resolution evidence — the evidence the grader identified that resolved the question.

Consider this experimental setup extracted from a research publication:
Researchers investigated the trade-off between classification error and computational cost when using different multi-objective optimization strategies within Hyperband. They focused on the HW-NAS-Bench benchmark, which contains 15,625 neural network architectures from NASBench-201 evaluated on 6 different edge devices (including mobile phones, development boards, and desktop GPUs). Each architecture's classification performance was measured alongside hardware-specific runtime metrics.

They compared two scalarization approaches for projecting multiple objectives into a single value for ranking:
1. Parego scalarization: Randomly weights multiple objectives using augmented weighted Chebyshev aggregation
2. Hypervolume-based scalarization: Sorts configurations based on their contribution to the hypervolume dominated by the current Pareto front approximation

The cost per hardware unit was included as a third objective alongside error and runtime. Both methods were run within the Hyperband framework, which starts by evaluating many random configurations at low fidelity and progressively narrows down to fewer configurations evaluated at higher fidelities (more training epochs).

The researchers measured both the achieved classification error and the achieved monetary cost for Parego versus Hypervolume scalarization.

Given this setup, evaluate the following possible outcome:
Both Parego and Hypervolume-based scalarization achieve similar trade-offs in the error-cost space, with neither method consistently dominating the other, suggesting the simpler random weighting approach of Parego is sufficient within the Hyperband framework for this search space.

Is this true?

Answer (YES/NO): NO